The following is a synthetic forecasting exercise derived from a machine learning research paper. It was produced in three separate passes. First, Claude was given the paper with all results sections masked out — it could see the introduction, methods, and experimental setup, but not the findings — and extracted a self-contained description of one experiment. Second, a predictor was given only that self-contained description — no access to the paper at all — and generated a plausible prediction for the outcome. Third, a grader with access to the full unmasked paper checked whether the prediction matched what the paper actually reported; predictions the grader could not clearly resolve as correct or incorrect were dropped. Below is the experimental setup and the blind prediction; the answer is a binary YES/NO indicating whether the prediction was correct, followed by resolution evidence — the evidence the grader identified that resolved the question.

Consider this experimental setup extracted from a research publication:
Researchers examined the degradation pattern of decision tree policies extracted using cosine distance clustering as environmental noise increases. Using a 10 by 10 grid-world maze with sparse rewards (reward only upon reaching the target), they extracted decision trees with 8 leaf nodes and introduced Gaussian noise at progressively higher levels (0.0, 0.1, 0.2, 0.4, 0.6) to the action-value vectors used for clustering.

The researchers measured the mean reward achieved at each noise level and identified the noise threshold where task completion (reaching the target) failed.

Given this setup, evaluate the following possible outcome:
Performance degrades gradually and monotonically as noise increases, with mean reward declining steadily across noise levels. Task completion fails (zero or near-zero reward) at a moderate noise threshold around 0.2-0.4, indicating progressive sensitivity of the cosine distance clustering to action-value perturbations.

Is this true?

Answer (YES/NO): NO